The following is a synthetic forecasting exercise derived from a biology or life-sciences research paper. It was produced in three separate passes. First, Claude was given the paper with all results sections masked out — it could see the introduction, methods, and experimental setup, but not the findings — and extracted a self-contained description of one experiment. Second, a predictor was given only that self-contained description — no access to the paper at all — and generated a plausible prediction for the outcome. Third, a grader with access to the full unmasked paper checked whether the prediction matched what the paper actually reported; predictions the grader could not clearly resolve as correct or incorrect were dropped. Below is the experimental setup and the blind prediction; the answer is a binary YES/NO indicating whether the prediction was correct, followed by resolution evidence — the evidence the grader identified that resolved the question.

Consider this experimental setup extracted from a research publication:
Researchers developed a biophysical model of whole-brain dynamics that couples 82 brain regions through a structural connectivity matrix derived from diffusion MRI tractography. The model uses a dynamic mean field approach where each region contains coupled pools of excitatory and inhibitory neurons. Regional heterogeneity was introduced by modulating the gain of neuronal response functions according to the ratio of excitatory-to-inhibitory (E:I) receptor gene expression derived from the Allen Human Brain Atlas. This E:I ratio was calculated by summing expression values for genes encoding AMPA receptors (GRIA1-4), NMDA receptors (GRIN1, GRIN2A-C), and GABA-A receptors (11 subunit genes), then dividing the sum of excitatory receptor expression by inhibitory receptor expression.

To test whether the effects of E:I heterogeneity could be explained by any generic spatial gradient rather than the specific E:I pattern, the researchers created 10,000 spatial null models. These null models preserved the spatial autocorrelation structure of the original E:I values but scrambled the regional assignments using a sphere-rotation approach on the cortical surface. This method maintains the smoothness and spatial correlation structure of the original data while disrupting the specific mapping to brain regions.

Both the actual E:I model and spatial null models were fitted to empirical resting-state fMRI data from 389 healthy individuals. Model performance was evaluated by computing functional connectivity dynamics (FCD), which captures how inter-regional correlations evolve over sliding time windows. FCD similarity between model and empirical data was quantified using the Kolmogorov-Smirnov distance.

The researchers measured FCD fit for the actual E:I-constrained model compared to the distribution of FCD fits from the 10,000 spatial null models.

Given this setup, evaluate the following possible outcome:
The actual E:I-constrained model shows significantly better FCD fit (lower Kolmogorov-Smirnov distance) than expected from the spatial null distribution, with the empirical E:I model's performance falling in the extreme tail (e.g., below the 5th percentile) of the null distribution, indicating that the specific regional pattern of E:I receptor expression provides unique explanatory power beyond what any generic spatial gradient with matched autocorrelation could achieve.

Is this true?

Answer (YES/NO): YES